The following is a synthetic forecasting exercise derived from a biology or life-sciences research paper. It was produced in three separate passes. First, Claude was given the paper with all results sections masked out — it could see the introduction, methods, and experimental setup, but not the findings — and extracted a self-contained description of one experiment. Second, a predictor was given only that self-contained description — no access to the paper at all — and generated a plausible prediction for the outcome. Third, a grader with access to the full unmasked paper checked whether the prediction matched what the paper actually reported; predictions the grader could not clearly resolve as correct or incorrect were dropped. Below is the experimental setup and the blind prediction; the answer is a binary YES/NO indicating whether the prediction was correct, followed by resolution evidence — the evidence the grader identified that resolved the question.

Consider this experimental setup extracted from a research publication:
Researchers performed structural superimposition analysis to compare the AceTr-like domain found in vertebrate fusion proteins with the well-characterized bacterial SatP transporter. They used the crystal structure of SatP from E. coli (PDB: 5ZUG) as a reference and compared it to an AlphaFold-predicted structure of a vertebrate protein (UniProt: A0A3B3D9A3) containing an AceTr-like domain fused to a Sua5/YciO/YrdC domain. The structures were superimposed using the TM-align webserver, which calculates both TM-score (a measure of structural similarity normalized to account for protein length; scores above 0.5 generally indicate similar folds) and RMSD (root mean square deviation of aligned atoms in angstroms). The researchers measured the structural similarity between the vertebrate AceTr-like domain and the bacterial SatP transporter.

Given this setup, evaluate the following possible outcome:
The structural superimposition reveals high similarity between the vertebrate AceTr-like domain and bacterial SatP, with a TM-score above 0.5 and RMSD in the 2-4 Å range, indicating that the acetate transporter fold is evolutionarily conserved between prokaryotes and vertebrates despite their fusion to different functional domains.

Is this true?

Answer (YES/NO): YES